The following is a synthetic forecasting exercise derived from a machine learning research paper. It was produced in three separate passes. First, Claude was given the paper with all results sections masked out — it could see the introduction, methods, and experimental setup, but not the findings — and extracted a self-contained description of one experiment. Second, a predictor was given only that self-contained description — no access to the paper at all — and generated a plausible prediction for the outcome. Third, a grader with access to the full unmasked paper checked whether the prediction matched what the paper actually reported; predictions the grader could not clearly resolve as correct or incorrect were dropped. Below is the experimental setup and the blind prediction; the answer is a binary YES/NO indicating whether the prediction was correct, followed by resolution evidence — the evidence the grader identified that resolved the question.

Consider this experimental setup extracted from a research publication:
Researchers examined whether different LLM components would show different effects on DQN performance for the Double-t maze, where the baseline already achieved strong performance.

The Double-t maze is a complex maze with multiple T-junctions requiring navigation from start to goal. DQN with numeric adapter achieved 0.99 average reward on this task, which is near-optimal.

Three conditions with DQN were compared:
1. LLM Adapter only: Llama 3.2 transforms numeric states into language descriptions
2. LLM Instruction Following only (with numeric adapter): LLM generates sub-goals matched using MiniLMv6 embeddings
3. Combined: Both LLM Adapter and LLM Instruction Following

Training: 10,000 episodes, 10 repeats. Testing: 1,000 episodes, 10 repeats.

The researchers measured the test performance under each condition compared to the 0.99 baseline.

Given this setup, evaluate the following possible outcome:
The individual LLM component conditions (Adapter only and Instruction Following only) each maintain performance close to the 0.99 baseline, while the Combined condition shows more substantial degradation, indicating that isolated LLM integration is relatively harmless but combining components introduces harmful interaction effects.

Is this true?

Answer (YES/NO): NO